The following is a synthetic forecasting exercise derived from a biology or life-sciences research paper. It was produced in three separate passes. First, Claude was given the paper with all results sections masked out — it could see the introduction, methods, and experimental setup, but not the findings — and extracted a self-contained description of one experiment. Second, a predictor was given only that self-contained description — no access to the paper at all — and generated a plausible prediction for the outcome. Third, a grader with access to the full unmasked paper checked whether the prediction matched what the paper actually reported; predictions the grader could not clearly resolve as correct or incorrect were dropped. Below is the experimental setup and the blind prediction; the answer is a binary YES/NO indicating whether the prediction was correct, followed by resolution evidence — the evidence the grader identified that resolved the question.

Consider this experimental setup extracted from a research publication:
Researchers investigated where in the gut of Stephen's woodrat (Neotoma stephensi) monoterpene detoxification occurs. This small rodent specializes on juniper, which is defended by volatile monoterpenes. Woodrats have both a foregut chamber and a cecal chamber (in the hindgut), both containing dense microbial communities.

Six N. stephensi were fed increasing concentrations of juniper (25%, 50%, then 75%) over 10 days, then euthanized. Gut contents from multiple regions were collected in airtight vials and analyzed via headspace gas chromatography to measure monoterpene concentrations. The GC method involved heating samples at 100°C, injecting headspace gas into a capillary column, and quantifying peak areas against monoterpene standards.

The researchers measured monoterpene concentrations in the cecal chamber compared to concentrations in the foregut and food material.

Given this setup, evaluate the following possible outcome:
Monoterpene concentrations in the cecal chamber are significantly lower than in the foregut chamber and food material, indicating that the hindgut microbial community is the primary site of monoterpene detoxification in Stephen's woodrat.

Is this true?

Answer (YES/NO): YES